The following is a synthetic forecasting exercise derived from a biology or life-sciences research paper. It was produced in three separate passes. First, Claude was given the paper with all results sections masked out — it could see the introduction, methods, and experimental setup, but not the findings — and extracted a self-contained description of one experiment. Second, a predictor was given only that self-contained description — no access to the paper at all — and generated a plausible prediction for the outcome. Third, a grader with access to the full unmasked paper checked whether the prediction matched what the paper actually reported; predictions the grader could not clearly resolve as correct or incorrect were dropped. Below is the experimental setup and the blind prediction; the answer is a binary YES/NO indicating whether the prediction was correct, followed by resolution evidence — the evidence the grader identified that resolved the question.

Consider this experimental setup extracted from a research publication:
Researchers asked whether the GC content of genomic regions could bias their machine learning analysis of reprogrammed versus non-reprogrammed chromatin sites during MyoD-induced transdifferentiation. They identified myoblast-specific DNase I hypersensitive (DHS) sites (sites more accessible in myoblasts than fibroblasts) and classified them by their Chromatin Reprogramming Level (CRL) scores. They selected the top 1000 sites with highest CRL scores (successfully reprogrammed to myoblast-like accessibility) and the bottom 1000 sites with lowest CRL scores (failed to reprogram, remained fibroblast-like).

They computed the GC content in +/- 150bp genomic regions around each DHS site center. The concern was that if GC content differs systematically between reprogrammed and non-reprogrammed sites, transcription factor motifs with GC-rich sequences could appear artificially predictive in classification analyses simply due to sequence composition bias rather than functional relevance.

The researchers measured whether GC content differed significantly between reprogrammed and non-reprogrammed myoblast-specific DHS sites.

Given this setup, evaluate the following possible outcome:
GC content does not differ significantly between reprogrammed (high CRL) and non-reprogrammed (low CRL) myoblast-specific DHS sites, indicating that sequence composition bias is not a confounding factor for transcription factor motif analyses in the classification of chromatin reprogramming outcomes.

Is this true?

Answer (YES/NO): NO